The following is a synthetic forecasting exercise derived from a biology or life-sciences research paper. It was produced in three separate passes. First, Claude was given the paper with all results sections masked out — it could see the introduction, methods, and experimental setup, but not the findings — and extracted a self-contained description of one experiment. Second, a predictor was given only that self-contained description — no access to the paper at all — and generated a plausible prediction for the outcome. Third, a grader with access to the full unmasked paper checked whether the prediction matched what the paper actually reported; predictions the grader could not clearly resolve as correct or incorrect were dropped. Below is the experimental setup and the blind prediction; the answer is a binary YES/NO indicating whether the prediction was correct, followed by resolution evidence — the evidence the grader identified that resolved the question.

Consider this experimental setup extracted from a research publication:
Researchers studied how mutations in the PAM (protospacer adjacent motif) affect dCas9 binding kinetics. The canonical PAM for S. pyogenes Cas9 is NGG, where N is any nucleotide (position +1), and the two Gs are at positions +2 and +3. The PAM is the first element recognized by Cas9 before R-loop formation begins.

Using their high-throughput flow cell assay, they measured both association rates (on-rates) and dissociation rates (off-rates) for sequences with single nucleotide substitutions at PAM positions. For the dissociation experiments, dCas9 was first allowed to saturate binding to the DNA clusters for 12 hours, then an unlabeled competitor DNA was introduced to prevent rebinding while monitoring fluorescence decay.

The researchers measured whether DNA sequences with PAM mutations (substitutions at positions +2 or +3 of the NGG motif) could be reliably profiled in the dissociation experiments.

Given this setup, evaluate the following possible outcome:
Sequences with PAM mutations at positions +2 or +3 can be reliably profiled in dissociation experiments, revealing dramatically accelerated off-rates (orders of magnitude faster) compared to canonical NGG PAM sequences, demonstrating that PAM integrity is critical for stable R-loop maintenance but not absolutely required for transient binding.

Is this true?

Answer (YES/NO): NO